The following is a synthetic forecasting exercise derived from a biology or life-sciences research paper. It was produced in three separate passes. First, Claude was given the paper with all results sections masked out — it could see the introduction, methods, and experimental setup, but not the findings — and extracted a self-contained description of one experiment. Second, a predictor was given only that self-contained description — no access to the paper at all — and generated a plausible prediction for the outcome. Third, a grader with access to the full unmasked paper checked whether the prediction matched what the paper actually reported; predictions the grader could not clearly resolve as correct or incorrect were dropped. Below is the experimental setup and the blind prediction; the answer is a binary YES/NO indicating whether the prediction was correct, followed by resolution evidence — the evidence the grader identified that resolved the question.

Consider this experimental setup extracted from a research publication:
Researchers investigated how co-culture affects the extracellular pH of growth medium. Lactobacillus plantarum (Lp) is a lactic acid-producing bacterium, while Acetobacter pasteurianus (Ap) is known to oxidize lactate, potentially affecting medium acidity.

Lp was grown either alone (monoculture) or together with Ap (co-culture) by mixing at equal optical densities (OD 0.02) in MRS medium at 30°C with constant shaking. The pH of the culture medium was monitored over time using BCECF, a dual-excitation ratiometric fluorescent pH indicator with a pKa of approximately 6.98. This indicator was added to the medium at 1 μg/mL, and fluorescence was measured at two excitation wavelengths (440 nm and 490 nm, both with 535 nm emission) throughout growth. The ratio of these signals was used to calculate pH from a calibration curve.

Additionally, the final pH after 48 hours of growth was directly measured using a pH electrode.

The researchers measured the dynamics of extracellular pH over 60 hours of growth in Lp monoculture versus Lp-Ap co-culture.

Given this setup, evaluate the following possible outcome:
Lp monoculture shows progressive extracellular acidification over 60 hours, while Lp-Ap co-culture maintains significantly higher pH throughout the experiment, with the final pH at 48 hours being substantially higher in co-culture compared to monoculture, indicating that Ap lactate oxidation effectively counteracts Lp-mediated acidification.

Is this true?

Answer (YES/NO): NO